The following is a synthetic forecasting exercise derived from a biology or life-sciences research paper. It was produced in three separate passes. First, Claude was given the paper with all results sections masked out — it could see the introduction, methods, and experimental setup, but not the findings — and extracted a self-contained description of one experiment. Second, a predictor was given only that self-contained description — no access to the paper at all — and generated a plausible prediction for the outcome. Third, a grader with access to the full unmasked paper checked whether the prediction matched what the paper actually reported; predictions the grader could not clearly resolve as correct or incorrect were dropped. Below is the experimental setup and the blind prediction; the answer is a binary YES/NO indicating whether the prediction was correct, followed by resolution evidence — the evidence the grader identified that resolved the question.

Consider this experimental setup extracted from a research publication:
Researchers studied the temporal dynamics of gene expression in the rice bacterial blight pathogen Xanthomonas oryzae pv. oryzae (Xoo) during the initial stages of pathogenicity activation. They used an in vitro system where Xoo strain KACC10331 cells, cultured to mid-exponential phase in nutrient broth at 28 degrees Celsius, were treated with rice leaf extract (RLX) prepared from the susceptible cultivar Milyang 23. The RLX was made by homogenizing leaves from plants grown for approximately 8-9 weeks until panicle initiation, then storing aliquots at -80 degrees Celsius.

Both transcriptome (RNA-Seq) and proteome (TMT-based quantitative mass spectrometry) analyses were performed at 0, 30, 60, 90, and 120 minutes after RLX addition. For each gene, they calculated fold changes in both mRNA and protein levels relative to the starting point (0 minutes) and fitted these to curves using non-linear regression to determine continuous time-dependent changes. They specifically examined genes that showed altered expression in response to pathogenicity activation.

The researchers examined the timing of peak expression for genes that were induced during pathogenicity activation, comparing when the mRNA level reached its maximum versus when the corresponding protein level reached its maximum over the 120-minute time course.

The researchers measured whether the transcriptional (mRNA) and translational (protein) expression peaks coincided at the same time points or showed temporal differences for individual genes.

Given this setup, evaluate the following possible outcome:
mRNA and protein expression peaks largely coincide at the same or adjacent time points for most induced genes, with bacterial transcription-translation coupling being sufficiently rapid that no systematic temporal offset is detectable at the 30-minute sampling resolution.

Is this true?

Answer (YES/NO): NO